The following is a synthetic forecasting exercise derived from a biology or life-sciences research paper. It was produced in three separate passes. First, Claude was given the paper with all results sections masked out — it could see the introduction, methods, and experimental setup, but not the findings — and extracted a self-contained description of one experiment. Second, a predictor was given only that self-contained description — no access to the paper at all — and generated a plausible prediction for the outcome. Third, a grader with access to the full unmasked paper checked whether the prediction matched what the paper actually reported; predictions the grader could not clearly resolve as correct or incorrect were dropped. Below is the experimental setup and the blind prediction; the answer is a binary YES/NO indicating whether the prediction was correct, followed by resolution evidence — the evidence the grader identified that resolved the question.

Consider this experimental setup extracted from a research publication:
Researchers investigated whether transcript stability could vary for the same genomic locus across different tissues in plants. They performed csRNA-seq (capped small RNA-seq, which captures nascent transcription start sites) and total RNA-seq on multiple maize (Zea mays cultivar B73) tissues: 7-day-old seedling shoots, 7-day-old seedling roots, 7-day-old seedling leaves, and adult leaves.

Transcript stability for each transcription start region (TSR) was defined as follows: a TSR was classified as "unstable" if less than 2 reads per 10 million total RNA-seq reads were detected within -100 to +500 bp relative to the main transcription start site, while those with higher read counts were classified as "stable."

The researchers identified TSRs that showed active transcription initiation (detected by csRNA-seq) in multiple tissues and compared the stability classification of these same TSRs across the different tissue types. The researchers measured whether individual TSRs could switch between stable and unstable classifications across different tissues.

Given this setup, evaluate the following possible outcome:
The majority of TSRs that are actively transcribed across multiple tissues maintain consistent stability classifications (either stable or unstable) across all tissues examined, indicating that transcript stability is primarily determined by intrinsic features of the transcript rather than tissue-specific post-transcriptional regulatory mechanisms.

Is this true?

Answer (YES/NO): NO